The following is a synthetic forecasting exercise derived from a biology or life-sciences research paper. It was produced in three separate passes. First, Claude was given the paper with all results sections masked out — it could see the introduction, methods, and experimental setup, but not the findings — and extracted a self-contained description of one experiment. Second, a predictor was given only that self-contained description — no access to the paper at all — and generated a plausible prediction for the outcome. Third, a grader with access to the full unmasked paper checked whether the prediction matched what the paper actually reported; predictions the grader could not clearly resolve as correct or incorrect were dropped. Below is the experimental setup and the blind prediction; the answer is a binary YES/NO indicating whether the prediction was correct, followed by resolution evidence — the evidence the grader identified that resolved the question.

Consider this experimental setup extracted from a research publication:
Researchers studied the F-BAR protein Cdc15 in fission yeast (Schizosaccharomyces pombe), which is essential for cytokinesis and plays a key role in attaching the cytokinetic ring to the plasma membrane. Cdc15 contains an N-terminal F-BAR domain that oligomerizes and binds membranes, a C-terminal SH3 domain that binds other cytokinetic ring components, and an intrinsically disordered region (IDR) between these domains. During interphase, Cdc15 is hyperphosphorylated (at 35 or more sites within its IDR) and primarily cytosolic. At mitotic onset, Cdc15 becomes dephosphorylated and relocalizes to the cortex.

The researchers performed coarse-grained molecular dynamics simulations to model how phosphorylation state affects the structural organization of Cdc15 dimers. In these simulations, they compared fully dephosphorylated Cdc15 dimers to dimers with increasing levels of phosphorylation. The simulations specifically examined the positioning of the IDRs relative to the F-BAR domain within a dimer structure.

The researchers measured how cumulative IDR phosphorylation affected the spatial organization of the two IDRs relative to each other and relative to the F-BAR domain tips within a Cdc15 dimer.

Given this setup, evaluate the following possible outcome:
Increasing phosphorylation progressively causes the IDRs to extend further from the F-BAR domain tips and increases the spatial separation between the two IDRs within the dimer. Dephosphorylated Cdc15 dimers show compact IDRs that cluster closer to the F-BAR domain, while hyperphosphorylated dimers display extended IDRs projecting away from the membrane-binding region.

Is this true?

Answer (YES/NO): NO